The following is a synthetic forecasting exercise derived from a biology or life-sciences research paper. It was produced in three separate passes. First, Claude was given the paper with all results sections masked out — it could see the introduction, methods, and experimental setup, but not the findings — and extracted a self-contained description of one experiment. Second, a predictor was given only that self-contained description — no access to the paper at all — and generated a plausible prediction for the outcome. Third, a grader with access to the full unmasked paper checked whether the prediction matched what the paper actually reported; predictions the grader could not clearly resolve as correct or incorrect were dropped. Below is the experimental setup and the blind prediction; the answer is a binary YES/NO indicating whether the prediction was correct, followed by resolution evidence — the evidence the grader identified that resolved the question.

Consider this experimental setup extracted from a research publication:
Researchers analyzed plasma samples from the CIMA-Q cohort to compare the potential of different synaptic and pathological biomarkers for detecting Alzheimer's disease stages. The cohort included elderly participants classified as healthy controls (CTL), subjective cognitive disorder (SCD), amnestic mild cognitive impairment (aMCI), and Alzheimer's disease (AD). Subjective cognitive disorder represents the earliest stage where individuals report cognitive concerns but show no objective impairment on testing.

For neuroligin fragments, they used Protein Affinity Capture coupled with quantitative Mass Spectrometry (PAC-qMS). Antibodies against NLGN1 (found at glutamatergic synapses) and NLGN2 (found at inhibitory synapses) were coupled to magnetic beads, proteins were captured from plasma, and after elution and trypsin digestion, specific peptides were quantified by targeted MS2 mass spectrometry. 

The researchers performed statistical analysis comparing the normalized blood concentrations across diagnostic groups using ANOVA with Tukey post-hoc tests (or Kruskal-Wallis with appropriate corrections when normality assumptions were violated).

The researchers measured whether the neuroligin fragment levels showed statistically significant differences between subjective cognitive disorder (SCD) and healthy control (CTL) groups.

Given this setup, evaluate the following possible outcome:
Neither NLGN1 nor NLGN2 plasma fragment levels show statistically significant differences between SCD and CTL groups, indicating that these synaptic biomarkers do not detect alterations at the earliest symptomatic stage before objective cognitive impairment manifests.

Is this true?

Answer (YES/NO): YES